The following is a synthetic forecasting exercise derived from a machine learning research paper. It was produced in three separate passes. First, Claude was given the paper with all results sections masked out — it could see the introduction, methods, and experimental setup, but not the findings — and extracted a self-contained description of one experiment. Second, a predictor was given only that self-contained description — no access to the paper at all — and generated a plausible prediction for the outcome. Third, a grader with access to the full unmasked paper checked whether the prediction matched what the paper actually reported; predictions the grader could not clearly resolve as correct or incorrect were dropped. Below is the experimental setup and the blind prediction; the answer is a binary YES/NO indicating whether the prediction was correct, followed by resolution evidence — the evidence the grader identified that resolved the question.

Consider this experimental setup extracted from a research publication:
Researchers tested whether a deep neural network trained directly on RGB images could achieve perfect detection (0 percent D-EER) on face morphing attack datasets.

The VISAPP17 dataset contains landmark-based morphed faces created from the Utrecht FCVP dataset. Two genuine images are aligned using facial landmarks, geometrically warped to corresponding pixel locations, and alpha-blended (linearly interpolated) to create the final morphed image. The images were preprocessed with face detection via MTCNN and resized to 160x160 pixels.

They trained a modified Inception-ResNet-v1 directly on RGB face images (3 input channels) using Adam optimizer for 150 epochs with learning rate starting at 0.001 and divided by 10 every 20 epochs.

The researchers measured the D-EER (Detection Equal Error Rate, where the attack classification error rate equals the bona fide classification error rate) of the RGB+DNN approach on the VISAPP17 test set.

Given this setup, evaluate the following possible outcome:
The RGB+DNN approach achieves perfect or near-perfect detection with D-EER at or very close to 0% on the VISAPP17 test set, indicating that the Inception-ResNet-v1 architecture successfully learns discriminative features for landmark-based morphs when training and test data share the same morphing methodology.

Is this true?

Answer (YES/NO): NO